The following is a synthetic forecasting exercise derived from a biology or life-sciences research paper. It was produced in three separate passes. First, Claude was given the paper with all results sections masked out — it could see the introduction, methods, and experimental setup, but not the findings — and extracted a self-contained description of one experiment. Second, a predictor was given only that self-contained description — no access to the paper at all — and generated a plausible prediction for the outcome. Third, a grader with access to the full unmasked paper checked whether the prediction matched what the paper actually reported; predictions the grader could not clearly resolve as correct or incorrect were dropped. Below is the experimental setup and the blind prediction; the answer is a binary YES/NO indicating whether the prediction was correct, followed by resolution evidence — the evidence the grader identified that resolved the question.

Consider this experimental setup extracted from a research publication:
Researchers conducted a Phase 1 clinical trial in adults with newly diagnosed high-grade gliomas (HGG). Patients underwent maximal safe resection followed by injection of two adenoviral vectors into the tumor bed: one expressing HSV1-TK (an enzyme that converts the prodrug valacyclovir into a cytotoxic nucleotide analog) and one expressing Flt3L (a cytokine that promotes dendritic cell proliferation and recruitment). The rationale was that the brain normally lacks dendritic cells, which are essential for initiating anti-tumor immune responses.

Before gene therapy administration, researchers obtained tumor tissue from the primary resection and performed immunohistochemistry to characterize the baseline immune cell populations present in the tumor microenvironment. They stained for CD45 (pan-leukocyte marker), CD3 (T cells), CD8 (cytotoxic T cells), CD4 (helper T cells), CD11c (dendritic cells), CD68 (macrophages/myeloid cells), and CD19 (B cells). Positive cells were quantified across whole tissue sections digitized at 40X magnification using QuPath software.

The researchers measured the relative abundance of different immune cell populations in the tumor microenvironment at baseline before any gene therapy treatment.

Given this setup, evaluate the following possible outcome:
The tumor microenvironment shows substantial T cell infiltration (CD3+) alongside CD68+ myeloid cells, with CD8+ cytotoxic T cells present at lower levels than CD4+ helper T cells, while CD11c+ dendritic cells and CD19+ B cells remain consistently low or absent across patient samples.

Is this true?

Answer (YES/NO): NO